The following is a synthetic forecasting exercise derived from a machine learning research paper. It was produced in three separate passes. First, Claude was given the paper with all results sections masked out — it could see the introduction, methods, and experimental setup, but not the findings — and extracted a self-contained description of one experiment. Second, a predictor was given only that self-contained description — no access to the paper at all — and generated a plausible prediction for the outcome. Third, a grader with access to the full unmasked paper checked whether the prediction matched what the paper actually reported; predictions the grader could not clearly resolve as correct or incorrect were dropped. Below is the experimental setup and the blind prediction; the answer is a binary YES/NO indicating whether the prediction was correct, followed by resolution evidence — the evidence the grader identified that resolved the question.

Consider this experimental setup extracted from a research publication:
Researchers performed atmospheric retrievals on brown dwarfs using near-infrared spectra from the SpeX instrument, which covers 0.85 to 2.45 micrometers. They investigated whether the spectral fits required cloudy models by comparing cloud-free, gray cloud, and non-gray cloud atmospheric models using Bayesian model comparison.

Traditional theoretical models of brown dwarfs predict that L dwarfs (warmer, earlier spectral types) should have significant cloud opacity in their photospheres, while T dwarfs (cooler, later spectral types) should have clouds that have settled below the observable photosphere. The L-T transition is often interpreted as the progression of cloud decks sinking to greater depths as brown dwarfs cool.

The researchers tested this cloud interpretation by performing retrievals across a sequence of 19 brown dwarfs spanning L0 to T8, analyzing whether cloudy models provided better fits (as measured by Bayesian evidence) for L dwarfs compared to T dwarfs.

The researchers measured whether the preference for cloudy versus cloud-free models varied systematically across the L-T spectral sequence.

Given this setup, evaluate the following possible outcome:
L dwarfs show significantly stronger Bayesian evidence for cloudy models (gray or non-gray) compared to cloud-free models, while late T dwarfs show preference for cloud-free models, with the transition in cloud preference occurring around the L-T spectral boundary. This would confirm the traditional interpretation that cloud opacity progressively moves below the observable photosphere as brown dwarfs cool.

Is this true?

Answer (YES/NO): NO